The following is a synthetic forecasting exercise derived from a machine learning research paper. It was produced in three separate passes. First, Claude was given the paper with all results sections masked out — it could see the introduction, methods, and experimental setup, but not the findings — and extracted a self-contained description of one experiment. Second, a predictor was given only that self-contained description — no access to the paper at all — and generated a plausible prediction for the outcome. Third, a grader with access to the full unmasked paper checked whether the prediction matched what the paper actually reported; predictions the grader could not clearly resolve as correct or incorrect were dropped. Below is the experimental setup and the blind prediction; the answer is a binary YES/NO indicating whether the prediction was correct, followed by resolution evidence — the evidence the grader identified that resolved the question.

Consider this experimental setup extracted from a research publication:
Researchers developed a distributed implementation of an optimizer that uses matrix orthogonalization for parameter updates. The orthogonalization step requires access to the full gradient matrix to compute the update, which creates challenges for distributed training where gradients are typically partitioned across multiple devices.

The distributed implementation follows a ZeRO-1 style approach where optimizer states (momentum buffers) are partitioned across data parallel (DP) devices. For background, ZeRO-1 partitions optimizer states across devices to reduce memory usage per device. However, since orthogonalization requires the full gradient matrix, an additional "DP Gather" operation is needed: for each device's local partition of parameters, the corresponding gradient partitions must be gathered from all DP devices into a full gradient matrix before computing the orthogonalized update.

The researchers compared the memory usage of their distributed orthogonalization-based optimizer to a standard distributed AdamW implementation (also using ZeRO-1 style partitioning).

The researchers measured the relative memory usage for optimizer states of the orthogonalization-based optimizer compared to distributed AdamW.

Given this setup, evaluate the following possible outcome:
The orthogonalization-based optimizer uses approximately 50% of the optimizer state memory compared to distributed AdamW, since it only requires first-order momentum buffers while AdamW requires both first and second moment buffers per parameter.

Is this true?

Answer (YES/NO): YES